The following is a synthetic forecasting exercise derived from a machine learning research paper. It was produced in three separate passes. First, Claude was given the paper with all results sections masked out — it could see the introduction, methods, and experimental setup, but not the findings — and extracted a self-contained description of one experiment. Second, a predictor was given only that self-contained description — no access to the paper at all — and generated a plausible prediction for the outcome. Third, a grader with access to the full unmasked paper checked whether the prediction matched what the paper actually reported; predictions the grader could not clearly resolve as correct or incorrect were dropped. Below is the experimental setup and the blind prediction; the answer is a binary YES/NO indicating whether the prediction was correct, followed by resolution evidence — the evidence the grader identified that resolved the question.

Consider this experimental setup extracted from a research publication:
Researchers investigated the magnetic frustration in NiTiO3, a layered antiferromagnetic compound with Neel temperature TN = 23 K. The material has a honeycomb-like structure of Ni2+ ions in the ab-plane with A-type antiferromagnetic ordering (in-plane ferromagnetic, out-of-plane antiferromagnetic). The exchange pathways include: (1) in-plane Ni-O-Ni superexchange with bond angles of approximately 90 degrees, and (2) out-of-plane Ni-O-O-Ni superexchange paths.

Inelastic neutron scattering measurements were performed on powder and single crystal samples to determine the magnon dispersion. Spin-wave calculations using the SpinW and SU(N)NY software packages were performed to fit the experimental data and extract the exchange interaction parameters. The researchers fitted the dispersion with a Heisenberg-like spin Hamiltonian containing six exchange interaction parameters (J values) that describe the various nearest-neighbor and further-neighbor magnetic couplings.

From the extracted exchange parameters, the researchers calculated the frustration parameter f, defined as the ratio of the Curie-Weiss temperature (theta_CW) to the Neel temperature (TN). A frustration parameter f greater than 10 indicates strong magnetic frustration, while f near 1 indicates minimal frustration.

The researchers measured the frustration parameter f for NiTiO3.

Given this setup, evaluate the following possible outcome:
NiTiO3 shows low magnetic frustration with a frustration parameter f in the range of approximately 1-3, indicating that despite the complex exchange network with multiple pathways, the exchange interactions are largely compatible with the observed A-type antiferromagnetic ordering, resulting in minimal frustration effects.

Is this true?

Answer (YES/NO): YES